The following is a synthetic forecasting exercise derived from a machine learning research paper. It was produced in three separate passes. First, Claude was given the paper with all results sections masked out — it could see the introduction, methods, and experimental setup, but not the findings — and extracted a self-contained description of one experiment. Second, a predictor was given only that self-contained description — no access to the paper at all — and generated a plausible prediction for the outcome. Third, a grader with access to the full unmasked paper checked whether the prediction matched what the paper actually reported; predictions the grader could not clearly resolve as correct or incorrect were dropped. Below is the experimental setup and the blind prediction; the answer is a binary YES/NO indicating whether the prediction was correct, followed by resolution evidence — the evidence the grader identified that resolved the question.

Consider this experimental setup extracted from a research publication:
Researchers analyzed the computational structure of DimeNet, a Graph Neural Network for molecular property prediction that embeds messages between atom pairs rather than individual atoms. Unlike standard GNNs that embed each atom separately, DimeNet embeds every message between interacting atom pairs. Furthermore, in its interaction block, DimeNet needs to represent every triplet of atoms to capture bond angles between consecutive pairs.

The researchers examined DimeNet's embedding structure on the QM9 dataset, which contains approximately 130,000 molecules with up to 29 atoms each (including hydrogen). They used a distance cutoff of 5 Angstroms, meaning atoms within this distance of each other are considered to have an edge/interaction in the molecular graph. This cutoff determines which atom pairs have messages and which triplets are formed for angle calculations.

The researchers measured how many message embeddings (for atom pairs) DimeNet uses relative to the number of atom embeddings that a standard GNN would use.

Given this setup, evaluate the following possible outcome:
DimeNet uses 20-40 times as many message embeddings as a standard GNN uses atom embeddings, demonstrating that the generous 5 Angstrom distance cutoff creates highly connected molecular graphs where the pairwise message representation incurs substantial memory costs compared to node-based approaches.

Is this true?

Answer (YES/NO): NO